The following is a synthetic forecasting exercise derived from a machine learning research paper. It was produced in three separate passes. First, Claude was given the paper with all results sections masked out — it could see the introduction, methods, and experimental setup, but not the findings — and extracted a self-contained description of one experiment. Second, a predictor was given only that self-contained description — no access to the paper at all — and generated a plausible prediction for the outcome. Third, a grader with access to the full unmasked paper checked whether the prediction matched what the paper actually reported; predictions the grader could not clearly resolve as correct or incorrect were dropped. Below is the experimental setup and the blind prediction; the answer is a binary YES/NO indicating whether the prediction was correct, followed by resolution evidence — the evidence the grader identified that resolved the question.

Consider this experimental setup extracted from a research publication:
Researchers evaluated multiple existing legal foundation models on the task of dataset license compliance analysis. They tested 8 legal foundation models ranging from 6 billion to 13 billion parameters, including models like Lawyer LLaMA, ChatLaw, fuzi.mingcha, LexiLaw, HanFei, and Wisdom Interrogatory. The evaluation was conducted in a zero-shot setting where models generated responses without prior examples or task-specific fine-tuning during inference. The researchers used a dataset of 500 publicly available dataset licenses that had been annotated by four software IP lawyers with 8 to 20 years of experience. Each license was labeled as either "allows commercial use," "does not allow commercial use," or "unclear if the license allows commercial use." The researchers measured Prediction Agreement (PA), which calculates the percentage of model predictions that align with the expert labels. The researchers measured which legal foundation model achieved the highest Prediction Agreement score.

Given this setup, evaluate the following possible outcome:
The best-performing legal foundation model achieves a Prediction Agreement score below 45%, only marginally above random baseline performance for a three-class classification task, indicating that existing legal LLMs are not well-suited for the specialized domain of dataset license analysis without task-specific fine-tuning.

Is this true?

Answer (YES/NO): YES